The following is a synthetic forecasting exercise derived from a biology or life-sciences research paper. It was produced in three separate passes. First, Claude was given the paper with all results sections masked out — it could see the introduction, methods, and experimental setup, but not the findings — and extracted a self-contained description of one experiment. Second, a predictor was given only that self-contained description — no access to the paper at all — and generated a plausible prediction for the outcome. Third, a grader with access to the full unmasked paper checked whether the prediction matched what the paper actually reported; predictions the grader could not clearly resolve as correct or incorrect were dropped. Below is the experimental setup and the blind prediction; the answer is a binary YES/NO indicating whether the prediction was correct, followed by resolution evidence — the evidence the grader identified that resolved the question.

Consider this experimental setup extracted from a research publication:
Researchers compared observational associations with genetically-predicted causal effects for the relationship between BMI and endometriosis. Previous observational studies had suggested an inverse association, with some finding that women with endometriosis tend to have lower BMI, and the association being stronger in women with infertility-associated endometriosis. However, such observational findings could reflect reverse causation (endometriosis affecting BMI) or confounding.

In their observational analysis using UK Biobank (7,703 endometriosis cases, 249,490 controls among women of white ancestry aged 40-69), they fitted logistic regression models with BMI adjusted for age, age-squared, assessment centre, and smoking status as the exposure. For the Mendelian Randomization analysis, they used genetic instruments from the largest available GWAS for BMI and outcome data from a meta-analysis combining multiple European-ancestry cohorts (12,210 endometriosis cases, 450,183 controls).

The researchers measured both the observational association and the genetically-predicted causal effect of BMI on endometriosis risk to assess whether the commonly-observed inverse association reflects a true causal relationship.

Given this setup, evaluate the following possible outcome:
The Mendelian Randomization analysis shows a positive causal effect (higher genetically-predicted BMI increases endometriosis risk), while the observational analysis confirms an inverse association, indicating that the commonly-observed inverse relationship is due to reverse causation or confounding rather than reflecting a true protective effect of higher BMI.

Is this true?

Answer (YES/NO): NO